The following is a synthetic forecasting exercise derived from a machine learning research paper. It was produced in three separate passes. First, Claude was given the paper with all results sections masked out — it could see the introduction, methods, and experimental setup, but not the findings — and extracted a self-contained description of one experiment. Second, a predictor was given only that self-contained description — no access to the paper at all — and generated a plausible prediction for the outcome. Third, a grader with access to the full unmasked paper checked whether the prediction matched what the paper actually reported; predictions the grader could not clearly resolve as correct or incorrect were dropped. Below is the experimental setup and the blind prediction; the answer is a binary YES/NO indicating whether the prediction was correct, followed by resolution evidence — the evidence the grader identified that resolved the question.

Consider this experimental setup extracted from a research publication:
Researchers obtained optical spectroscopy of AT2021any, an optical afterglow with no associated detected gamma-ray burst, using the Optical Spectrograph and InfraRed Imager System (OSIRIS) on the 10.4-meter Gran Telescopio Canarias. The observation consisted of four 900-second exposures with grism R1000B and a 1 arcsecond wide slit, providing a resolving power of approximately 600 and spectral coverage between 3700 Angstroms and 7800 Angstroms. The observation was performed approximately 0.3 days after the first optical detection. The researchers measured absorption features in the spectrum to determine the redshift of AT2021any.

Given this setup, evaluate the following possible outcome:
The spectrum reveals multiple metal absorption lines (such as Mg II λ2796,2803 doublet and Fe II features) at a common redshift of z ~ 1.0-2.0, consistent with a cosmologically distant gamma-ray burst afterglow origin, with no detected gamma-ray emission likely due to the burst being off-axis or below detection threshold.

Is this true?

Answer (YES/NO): NO